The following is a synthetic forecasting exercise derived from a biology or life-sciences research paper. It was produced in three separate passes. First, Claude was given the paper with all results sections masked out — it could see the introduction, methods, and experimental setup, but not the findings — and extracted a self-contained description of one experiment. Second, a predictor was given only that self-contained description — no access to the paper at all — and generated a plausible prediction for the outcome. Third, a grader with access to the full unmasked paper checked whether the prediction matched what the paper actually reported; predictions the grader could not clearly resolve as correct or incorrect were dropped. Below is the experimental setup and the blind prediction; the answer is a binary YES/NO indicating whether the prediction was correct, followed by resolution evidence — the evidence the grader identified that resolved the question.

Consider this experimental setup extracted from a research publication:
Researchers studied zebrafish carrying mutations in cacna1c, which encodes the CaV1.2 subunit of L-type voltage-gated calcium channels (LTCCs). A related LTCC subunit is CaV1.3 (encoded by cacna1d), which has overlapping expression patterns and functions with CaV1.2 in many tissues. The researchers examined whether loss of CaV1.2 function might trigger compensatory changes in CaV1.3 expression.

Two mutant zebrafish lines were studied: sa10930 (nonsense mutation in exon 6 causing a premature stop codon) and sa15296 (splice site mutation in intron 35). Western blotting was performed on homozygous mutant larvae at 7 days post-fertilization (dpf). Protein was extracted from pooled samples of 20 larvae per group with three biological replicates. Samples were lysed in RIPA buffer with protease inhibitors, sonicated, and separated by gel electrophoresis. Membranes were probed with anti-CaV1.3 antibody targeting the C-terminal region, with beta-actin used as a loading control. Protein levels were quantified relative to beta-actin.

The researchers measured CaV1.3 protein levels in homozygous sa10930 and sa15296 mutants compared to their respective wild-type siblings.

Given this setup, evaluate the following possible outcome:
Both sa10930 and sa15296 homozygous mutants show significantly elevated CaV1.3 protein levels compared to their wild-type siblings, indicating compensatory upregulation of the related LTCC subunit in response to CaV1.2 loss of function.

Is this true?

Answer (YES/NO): YES